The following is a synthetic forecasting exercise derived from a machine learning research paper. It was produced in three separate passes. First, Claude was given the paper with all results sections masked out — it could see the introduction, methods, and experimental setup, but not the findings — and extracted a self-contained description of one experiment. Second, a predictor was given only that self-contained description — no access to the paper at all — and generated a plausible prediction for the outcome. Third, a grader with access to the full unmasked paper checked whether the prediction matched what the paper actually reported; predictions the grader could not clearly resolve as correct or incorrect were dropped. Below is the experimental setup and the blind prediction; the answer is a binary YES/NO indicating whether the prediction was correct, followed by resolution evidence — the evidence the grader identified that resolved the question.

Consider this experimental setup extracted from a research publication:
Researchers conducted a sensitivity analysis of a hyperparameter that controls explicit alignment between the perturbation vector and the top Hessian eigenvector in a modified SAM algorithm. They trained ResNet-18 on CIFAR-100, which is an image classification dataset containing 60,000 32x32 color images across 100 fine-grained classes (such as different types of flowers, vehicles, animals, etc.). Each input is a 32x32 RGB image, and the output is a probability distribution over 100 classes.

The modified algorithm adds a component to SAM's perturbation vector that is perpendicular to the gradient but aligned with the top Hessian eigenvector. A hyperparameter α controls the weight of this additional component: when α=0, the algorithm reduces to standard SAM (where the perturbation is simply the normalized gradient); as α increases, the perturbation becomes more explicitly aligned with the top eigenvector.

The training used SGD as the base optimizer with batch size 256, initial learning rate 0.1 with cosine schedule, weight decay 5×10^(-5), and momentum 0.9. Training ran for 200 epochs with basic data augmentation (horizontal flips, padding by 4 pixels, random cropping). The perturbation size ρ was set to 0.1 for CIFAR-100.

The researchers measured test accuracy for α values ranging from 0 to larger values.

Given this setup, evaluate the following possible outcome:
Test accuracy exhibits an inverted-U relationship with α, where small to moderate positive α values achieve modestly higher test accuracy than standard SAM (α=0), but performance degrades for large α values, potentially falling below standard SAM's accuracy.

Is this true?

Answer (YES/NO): NO